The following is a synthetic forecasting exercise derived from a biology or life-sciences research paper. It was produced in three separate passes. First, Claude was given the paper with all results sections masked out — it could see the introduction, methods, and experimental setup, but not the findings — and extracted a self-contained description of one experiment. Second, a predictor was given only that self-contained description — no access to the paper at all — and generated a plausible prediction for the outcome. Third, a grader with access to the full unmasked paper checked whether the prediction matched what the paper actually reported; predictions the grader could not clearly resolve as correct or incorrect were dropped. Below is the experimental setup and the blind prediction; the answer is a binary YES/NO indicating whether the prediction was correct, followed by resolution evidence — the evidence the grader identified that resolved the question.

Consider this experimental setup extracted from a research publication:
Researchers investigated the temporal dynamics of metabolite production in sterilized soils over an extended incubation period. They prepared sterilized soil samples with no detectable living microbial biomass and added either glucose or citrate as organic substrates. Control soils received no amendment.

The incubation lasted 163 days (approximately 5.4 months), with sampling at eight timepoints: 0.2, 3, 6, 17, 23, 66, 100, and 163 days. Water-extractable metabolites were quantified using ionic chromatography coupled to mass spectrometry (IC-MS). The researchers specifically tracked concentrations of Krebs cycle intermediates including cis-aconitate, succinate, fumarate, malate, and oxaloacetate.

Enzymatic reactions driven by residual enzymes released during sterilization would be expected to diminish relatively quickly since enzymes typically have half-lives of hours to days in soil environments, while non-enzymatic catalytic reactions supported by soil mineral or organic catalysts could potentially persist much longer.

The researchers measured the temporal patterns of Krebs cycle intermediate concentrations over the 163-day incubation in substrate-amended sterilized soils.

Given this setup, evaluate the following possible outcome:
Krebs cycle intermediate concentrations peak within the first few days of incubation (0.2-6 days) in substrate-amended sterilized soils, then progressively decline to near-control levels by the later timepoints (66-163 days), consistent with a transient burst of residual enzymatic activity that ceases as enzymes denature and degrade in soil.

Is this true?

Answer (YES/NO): NO